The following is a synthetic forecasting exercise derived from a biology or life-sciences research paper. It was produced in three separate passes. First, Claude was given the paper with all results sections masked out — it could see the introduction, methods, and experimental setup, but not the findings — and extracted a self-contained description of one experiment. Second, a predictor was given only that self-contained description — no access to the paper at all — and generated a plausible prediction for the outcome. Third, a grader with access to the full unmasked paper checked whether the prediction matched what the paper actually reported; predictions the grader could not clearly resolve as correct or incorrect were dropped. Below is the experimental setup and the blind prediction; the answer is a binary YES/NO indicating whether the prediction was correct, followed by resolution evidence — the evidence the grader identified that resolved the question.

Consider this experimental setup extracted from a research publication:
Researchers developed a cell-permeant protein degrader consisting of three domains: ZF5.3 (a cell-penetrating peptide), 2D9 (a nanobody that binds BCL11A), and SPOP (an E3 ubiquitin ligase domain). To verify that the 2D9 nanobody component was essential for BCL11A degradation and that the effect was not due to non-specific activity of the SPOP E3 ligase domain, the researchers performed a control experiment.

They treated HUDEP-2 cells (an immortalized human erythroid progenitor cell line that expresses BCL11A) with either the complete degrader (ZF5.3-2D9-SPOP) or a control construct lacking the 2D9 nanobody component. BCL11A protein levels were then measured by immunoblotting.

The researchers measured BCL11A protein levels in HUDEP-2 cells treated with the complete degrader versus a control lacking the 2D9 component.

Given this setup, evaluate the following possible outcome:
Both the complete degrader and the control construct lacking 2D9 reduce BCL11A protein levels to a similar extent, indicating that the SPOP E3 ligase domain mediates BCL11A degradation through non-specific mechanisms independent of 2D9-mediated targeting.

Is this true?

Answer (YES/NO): NO